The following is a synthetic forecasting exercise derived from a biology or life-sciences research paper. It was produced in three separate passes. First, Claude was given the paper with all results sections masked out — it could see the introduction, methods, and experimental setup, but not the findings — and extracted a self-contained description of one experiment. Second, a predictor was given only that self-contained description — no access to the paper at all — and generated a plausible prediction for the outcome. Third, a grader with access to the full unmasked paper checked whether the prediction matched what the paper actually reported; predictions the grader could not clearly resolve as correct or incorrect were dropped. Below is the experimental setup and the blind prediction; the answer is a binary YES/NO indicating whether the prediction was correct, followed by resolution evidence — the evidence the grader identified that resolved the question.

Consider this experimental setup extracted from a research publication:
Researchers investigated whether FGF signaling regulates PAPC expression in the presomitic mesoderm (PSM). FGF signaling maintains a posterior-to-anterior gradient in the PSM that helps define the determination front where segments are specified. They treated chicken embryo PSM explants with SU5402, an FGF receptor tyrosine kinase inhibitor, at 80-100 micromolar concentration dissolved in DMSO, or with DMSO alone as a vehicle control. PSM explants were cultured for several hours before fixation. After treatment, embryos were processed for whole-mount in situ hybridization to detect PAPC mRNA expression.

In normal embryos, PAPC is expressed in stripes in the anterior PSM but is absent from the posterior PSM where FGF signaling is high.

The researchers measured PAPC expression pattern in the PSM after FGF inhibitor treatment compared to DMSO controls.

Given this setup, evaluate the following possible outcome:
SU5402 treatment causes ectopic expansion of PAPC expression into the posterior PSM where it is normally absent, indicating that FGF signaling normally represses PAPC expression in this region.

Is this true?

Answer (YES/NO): YES